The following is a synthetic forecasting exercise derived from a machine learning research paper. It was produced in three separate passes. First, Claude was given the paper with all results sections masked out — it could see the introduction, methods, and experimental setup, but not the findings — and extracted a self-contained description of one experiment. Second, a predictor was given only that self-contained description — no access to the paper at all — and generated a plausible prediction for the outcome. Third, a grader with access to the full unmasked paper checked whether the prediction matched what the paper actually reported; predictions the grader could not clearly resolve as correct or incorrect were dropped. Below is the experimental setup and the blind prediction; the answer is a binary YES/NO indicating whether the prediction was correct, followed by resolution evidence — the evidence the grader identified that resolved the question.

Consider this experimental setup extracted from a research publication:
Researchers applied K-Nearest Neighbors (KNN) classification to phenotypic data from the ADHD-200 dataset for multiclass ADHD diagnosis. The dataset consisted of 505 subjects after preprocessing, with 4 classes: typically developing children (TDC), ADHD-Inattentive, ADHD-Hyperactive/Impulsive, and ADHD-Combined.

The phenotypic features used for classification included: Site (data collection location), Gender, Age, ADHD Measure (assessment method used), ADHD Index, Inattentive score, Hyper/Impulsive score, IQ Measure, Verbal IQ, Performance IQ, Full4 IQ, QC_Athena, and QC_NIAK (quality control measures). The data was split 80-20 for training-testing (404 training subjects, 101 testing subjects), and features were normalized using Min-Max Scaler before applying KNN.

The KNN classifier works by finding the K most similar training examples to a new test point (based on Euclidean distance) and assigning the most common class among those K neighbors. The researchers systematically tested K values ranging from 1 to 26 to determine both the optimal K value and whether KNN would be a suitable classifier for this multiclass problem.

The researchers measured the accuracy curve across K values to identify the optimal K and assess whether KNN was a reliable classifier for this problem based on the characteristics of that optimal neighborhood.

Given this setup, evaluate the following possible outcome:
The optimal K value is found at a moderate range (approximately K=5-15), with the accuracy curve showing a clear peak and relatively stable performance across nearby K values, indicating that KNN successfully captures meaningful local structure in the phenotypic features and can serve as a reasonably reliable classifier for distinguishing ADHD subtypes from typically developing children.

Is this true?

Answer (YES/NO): NO